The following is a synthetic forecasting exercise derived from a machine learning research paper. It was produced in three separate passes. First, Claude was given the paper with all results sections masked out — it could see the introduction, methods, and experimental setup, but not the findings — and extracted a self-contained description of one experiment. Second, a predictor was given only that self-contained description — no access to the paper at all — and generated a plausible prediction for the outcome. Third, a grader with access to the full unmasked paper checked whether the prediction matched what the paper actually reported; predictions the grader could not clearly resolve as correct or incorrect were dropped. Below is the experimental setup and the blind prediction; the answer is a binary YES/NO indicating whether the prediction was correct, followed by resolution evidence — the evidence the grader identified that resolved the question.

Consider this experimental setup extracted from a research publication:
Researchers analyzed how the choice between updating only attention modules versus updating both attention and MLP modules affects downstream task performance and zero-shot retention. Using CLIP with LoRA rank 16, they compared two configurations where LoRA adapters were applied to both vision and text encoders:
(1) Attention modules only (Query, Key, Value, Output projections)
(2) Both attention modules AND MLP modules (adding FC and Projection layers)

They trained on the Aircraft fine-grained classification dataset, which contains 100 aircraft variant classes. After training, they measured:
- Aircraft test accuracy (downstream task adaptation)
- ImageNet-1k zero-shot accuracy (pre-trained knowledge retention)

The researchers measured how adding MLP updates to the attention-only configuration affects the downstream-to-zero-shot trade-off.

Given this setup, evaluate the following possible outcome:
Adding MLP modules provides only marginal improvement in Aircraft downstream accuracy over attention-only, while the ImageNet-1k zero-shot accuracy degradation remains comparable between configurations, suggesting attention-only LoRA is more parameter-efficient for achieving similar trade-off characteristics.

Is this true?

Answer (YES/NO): NO